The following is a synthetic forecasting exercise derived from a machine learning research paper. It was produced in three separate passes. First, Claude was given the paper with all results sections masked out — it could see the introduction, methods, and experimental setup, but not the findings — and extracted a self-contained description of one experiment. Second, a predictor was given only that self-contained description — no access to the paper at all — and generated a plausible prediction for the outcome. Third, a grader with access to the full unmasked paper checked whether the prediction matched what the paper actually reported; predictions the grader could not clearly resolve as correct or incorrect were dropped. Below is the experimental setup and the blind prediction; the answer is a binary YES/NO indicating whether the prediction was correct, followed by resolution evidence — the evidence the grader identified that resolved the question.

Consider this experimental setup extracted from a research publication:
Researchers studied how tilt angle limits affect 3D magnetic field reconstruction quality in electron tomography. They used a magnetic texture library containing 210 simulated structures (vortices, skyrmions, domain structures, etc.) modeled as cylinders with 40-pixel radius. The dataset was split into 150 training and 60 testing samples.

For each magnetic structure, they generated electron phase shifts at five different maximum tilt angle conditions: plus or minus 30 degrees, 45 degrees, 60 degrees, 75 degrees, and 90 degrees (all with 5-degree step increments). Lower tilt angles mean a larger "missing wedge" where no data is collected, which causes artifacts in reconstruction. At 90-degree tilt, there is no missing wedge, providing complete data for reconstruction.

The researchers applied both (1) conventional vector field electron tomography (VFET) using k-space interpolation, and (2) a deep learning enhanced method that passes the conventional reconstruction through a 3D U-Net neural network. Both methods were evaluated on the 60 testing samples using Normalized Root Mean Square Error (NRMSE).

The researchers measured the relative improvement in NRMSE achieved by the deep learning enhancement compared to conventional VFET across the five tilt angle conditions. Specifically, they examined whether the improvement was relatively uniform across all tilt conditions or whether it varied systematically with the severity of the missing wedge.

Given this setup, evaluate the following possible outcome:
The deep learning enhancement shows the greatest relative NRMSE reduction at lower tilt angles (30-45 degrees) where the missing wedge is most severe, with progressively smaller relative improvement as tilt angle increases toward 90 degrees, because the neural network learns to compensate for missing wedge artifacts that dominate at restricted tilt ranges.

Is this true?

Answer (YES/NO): NO